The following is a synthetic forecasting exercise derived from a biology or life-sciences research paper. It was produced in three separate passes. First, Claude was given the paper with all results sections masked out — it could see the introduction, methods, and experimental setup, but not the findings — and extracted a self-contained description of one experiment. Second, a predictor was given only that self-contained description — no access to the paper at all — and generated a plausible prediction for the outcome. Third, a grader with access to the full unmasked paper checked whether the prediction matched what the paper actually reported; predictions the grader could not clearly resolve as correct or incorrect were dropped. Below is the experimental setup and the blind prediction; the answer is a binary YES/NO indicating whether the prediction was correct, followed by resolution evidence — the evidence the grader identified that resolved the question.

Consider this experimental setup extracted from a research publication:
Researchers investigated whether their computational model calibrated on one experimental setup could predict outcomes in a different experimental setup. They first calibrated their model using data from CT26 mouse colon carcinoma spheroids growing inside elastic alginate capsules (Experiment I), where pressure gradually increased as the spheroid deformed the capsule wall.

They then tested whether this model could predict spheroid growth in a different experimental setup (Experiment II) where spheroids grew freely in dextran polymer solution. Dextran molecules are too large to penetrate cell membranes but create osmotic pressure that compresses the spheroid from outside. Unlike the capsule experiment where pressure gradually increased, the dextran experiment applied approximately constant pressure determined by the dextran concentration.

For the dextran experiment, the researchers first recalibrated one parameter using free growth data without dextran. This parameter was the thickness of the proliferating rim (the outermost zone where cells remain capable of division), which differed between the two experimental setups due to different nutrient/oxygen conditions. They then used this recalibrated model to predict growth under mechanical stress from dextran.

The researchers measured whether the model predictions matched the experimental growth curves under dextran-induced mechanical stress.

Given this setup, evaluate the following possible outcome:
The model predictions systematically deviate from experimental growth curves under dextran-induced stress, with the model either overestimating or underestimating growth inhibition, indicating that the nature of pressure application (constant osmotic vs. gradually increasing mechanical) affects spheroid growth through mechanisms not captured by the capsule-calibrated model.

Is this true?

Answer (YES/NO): NO